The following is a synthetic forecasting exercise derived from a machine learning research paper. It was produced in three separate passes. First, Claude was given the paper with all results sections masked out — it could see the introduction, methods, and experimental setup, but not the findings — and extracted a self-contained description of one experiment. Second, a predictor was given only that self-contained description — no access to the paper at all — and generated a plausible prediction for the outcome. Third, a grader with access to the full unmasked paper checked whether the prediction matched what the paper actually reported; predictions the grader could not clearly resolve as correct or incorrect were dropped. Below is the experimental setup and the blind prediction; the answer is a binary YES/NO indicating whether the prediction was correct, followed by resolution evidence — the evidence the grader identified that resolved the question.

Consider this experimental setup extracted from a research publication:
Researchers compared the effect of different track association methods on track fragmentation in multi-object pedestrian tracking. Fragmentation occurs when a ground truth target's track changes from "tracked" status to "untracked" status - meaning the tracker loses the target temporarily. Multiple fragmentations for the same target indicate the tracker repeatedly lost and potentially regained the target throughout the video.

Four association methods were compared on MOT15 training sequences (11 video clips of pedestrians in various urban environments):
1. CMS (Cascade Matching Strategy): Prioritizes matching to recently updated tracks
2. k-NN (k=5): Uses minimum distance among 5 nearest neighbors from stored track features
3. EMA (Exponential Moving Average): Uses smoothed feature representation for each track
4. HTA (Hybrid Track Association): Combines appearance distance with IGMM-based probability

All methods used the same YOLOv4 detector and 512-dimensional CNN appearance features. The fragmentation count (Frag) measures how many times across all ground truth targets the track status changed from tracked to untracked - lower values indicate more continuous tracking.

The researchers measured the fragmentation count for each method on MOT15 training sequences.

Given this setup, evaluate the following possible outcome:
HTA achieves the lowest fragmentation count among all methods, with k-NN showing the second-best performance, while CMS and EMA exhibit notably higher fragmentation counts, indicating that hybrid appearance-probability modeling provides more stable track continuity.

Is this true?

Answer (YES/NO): NO